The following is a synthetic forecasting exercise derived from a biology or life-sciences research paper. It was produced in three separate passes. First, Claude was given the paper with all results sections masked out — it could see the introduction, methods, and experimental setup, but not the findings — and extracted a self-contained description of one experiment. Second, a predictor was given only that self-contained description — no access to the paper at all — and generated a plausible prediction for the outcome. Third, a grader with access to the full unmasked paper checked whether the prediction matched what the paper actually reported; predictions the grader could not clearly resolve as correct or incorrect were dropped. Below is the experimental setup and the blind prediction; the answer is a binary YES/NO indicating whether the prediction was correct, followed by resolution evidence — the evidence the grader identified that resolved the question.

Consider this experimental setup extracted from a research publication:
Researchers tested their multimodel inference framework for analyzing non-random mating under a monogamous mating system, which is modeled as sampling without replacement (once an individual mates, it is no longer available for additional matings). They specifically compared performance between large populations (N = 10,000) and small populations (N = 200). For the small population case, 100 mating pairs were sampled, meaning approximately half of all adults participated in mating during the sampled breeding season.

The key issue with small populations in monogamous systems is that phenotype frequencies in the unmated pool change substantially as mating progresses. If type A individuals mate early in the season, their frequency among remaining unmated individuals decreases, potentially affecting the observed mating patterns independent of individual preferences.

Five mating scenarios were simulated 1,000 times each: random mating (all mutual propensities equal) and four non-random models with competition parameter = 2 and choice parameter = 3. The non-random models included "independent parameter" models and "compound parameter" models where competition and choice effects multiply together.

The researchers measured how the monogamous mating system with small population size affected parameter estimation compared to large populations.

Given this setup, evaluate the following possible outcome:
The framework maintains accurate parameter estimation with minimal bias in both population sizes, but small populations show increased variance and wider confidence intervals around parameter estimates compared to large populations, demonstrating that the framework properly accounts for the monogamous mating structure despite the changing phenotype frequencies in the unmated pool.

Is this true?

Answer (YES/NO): NO